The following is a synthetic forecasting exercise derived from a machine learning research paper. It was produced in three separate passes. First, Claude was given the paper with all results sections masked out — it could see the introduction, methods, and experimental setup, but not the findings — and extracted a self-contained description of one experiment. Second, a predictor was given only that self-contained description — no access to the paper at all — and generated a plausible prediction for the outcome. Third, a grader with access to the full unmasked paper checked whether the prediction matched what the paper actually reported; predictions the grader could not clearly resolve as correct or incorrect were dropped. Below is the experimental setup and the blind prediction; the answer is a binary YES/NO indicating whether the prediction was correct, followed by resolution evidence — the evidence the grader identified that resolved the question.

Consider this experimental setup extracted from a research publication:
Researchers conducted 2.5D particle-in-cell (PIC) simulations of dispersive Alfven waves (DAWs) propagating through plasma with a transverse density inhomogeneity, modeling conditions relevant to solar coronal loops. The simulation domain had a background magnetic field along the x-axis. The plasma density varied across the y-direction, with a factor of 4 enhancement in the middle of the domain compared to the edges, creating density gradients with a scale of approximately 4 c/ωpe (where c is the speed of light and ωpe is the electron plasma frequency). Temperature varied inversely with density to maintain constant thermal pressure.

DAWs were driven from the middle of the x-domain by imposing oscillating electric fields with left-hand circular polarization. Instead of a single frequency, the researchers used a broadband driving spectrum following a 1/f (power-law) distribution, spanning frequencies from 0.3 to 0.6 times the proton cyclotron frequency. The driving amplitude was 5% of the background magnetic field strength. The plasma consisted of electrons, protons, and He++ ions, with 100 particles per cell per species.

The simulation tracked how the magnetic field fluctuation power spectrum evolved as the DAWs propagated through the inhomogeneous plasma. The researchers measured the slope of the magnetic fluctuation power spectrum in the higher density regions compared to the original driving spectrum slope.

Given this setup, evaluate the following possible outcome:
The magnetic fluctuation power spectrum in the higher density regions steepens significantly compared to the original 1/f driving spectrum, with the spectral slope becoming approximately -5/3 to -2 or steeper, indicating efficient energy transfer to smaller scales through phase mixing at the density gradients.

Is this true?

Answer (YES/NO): NO